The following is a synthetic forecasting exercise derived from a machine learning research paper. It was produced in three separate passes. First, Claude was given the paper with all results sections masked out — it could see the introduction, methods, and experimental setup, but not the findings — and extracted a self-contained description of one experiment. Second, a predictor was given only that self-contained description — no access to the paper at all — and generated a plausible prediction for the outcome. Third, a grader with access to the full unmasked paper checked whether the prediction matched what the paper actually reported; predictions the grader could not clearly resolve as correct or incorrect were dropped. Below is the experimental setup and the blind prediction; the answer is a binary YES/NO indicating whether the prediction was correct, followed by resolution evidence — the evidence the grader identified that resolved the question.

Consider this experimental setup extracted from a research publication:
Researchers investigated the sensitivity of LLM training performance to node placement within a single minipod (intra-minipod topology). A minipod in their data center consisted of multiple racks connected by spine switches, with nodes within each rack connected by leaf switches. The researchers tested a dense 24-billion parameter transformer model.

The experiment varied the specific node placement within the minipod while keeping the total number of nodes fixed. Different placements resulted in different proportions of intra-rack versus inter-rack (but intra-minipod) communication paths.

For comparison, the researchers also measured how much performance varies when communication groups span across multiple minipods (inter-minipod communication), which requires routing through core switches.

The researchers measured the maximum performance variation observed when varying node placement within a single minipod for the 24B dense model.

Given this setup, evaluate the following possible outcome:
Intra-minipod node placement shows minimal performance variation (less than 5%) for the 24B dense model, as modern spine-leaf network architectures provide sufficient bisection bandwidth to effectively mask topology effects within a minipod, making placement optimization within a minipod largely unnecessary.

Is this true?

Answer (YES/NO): YES